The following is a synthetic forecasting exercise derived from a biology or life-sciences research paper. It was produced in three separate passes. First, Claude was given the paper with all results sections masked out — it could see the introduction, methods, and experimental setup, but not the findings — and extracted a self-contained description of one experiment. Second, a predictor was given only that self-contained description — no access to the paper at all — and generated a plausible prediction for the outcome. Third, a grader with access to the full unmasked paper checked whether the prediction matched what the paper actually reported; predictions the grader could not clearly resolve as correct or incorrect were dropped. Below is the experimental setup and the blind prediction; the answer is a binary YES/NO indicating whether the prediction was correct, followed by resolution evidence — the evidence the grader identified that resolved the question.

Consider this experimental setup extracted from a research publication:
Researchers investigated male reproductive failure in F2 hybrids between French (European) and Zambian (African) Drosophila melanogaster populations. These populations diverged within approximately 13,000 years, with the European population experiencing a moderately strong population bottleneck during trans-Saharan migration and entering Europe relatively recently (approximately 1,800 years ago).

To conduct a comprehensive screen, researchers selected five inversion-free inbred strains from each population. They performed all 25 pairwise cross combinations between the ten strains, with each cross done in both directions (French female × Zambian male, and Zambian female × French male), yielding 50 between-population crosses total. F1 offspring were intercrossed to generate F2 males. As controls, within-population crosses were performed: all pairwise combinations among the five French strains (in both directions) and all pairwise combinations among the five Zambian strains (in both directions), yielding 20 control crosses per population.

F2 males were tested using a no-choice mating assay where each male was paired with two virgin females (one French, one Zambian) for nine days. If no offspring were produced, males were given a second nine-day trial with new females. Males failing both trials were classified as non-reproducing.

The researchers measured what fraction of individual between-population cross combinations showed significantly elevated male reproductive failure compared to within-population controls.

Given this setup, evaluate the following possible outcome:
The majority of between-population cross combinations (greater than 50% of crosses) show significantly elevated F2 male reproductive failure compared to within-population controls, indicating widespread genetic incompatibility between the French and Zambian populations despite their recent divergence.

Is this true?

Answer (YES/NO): NO